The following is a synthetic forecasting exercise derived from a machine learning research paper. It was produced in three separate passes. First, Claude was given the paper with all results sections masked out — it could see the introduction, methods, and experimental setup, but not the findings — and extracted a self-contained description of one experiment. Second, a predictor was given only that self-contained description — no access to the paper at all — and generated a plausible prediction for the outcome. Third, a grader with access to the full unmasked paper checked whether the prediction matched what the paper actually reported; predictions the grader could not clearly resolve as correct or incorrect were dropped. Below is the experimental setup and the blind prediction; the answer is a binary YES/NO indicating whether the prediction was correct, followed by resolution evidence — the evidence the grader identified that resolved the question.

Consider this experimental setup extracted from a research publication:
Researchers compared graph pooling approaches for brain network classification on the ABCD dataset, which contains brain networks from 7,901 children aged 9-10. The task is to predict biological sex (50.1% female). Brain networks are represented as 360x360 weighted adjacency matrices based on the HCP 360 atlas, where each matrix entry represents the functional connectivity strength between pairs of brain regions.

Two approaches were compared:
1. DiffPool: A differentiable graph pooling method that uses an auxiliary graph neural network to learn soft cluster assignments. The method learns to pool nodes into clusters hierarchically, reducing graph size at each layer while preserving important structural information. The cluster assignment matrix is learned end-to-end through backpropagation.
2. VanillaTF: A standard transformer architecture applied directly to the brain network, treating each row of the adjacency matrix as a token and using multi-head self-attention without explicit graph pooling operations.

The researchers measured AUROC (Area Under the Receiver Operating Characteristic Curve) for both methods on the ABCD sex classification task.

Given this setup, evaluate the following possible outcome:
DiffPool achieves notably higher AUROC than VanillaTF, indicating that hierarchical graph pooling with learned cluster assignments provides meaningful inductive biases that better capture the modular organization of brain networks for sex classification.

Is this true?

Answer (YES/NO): NO